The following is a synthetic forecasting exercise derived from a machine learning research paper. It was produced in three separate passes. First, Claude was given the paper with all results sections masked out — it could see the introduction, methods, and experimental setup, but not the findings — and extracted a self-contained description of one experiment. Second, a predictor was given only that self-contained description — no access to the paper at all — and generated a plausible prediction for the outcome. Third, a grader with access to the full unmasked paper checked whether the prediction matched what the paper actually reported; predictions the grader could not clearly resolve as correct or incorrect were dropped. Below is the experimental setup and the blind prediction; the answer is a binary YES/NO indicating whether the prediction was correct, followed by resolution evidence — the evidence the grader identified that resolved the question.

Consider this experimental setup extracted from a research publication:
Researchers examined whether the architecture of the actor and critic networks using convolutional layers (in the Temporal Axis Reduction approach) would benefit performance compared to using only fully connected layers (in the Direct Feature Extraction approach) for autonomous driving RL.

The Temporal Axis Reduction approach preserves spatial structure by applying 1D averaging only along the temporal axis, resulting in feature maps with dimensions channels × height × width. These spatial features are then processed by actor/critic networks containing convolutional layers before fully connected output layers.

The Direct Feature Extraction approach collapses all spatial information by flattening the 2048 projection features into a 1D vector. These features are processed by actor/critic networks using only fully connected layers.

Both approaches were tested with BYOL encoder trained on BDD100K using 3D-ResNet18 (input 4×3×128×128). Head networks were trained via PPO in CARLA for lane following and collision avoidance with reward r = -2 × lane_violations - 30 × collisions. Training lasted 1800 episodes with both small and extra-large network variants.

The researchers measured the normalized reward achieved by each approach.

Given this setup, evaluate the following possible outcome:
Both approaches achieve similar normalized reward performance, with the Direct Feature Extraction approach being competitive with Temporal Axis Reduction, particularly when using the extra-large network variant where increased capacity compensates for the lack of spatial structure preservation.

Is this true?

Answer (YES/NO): NO